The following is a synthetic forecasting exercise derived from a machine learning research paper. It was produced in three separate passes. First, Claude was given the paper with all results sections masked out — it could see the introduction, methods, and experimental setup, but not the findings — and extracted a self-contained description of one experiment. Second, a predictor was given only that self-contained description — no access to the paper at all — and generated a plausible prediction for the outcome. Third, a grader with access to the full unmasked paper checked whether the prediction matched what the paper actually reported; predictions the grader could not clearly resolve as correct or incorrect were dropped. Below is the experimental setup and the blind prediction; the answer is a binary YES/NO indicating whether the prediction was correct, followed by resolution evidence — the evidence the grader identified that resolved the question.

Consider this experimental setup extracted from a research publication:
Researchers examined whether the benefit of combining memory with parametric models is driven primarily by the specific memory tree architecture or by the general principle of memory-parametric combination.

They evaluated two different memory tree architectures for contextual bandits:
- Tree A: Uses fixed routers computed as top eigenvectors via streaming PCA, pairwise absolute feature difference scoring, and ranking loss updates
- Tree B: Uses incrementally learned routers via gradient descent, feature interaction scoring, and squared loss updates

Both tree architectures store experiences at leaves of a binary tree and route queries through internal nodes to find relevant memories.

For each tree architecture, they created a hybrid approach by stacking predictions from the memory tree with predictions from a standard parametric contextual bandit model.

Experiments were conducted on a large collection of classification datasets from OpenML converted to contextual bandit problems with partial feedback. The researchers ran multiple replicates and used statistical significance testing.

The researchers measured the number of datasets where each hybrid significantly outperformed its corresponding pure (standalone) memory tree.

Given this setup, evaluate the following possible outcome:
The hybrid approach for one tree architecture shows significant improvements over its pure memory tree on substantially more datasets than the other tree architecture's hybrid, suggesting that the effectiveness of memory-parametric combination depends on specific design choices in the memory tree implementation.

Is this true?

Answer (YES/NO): NO